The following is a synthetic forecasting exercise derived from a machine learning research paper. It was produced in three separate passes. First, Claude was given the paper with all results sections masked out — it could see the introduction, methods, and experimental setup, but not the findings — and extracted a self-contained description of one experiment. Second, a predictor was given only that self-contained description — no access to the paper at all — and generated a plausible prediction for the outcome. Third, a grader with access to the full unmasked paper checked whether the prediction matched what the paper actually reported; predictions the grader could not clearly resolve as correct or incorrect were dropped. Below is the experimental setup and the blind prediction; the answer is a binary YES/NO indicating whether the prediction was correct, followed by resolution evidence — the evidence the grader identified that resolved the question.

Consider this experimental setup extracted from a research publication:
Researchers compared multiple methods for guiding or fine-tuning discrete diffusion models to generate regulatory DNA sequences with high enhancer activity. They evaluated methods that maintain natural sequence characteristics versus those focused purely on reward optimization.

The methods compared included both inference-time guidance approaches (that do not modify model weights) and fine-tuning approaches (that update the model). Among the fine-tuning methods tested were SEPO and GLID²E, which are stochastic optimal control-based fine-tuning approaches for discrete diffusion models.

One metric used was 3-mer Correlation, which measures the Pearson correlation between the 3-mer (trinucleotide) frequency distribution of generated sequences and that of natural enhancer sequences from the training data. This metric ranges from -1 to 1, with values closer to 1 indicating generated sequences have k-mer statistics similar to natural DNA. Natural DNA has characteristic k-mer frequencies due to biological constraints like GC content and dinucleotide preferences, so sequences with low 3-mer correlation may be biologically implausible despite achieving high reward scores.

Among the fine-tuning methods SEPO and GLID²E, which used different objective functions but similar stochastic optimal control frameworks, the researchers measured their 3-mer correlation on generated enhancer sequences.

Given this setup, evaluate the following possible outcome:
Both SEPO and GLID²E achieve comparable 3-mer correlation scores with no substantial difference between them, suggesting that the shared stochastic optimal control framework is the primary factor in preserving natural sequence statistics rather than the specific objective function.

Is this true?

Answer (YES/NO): YES